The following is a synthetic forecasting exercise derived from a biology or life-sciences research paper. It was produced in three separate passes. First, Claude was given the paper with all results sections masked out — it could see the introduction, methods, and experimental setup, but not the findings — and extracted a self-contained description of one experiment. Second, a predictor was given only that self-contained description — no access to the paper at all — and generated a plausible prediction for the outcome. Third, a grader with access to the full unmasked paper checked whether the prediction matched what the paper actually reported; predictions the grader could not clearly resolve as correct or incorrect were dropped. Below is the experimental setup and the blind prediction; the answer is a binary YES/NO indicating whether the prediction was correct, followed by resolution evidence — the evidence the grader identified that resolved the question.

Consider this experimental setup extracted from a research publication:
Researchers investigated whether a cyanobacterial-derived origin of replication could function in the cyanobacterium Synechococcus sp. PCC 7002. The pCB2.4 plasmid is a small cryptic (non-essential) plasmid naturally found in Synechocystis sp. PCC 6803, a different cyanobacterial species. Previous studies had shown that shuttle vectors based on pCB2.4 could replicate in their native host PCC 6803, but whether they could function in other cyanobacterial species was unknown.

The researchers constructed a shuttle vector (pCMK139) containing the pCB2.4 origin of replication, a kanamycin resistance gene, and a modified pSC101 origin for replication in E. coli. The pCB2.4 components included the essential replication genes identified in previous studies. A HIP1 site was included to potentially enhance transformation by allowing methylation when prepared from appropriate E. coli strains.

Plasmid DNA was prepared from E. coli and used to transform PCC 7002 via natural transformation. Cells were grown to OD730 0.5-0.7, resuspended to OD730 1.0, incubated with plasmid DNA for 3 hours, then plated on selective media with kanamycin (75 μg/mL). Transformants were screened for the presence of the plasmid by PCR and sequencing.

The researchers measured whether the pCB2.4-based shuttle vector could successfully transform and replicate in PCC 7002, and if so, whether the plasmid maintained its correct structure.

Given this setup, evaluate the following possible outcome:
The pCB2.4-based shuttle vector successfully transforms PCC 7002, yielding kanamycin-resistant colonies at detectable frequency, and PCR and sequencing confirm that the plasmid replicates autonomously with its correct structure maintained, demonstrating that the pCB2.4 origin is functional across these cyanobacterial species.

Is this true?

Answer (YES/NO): YES